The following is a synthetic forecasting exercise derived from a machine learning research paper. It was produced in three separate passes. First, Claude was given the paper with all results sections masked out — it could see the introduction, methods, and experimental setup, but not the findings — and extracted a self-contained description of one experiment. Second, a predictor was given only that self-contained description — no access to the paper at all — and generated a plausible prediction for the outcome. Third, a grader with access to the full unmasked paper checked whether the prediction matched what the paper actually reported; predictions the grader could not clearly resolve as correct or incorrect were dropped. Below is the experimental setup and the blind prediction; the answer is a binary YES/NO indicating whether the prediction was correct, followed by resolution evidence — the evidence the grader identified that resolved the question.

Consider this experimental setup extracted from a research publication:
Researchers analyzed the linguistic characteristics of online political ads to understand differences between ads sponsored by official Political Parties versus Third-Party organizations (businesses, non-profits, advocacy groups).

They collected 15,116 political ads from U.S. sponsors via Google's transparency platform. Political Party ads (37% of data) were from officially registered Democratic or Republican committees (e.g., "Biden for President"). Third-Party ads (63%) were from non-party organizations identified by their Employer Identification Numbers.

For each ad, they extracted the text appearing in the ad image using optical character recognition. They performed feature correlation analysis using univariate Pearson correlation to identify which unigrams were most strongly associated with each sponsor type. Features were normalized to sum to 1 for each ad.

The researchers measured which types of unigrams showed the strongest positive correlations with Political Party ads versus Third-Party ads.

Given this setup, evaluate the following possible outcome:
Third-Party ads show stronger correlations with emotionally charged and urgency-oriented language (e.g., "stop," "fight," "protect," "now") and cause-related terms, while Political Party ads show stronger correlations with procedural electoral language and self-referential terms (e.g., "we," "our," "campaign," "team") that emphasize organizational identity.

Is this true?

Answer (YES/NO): NO